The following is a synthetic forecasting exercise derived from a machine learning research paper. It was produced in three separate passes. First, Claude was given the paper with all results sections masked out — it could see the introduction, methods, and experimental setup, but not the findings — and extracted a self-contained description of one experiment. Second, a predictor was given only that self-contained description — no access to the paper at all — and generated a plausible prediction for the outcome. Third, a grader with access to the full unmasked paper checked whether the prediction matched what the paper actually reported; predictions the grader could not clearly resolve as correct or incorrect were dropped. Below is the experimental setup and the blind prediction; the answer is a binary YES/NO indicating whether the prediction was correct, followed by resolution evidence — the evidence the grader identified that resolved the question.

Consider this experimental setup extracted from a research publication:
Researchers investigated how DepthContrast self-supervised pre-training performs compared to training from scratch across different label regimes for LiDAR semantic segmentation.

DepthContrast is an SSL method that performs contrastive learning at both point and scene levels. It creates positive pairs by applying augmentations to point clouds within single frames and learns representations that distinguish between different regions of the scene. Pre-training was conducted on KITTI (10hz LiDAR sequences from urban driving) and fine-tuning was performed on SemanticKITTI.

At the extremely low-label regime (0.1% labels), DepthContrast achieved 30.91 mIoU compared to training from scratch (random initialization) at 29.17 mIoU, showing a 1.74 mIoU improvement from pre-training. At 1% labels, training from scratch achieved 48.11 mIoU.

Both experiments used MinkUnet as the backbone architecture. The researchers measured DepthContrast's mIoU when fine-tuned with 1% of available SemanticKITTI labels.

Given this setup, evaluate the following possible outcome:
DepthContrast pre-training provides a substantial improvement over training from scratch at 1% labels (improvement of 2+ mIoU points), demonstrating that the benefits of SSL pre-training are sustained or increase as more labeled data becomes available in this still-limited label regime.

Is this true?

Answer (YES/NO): NO